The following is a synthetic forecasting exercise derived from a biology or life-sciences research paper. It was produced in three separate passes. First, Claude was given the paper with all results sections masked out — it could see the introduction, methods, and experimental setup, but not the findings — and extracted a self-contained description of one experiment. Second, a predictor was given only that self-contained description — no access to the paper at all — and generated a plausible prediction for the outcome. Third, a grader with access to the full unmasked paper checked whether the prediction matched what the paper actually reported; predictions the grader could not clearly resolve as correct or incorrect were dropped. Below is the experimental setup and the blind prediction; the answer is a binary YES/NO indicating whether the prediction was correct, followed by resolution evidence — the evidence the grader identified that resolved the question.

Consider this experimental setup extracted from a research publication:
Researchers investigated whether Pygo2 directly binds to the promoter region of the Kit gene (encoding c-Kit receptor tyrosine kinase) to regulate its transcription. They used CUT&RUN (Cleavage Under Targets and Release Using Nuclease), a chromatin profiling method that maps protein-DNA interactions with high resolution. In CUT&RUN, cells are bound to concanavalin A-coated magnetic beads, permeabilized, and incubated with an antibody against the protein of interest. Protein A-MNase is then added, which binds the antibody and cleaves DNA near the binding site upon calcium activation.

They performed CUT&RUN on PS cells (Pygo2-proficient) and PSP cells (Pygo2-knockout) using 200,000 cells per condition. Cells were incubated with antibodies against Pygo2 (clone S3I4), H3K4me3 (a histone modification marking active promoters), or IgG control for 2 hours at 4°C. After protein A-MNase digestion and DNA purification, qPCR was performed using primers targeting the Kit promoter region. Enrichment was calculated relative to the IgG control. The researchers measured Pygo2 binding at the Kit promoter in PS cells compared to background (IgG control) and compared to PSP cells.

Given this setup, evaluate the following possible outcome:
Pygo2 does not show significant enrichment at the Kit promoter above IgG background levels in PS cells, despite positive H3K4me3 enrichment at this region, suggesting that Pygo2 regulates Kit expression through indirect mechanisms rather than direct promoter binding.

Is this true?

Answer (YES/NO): YES